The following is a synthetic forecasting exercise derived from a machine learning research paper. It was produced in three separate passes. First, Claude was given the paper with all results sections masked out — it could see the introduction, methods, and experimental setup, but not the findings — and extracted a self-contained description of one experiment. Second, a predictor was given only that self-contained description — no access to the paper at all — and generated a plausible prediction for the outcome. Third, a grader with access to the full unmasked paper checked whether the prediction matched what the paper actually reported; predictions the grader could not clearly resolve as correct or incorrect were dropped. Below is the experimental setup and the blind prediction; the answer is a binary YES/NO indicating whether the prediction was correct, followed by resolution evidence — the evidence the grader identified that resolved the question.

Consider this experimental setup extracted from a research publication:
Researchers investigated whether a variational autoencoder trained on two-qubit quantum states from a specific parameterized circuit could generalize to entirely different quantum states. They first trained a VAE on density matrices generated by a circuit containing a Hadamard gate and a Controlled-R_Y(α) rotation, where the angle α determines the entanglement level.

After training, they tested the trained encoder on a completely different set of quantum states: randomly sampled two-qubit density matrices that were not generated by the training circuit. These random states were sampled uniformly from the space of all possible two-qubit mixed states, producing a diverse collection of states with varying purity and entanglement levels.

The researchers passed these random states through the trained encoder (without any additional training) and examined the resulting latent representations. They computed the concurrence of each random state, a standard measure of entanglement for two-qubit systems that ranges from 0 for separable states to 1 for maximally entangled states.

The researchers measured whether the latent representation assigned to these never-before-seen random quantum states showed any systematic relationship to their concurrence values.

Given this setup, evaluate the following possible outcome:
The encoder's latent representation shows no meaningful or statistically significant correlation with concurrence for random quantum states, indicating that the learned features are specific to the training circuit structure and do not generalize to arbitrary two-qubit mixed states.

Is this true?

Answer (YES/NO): NO